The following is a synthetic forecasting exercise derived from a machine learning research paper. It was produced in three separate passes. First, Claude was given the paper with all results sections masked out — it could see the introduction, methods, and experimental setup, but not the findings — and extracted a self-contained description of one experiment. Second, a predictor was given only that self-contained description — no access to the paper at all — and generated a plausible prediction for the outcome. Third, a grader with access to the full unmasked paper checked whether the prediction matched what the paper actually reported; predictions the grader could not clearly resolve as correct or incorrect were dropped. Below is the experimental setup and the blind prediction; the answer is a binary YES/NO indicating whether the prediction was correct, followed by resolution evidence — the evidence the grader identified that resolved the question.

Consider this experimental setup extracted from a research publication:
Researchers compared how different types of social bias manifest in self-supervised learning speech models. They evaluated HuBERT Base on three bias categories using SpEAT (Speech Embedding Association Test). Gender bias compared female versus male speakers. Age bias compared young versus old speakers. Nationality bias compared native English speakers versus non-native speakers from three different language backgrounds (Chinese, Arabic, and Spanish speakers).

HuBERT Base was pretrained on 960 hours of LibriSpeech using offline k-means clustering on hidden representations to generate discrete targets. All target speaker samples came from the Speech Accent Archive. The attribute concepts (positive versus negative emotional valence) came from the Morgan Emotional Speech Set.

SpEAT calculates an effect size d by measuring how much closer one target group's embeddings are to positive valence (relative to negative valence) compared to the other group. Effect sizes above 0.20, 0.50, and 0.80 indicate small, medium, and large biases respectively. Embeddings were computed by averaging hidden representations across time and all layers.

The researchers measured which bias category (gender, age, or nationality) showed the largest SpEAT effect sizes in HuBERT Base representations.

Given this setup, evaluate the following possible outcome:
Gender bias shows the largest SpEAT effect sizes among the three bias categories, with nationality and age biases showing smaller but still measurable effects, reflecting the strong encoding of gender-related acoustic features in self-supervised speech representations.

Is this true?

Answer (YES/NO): YES